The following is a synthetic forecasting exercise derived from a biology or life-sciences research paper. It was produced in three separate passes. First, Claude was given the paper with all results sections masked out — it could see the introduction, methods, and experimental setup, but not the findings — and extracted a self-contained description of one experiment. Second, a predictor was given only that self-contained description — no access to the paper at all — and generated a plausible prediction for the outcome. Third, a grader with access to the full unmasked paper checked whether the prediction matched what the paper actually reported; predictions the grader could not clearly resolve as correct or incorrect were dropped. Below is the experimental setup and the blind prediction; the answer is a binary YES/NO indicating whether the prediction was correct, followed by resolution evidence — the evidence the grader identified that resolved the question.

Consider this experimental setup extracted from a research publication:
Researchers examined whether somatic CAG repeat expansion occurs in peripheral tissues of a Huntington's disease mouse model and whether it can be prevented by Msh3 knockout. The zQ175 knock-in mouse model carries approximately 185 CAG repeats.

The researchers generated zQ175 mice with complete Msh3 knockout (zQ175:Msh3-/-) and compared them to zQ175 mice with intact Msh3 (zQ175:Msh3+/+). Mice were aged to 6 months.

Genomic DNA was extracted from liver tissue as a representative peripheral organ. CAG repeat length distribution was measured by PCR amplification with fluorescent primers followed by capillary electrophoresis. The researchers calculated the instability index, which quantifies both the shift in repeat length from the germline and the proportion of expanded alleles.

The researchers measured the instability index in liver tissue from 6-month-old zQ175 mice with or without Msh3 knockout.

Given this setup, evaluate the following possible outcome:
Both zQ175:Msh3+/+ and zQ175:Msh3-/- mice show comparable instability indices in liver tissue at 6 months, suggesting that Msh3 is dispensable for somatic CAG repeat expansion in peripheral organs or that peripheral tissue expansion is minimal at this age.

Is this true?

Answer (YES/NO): NO